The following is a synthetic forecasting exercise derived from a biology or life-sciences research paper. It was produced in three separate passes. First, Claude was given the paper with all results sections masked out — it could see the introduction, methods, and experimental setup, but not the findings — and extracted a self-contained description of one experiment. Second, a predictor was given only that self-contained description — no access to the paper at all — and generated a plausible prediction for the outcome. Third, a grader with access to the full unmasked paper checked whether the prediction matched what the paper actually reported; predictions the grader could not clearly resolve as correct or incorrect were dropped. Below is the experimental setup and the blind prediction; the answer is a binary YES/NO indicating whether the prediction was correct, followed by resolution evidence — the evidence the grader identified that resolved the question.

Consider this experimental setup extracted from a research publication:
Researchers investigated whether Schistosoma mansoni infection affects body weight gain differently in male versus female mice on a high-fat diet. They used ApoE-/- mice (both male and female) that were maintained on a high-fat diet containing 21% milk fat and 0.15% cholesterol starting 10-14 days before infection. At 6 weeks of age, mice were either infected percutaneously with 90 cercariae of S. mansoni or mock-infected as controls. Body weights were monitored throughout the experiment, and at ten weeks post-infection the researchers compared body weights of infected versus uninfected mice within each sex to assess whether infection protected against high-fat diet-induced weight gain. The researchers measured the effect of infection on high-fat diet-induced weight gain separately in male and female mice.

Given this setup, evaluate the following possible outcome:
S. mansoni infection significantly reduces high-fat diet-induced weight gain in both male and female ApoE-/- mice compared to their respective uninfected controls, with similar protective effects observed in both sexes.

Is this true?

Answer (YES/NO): NO